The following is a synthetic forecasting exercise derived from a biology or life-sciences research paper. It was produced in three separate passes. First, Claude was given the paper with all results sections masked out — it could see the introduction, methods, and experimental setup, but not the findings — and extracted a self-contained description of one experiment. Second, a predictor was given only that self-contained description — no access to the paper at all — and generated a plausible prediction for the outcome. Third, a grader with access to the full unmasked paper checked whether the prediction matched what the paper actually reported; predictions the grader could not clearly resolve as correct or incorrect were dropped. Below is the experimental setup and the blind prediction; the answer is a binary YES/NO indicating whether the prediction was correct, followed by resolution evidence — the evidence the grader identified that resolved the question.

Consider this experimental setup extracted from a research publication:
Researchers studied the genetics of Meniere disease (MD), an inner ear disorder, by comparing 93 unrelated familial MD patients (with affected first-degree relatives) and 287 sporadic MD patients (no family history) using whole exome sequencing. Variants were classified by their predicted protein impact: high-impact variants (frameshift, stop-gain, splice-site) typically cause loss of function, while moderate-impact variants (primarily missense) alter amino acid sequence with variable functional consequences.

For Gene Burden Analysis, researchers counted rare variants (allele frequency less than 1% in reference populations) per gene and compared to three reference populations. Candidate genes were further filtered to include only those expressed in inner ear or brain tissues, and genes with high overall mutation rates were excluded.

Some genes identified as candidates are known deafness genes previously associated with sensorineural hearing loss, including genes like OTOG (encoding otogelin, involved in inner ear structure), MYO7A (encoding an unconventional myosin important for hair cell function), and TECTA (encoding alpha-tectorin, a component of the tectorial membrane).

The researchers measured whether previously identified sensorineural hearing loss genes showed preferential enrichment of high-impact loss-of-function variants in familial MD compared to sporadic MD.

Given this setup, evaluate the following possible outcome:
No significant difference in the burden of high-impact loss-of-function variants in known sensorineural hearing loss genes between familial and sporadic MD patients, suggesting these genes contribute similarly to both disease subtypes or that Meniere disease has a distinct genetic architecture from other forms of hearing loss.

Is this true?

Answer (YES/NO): YES